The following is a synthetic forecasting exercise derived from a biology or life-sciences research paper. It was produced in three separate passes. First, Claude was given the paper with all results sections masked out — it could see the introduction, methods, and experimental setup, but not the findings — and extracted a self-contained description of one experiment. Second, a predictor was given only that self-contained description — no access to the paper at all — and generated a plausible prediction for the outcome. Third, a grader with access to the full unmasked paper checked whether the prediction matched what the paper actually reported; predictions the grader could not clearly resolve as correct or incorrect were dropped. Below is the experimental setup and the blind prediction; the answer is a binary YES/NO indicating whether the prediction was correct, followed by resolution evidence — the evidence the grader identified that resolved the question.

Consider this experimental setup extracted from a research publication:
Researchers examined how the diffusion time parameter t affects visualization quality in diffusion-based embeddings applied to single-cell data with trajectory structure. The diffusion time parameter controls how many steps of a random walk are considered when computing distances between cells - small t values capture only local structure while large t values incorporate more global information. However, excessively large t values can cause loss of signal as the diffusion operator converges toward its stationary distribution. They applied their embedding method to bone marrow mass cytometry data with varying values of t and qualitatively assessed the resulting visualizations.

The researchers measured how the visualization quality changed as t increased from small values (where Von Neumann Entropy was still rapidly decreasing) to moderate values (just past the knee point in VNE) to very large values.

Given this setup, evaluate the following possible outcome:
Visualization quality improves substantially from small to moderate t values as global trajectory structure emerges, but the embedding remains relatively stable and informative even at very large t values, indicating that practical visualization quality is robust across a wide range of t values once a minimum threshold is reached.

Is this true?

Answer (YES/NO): NO